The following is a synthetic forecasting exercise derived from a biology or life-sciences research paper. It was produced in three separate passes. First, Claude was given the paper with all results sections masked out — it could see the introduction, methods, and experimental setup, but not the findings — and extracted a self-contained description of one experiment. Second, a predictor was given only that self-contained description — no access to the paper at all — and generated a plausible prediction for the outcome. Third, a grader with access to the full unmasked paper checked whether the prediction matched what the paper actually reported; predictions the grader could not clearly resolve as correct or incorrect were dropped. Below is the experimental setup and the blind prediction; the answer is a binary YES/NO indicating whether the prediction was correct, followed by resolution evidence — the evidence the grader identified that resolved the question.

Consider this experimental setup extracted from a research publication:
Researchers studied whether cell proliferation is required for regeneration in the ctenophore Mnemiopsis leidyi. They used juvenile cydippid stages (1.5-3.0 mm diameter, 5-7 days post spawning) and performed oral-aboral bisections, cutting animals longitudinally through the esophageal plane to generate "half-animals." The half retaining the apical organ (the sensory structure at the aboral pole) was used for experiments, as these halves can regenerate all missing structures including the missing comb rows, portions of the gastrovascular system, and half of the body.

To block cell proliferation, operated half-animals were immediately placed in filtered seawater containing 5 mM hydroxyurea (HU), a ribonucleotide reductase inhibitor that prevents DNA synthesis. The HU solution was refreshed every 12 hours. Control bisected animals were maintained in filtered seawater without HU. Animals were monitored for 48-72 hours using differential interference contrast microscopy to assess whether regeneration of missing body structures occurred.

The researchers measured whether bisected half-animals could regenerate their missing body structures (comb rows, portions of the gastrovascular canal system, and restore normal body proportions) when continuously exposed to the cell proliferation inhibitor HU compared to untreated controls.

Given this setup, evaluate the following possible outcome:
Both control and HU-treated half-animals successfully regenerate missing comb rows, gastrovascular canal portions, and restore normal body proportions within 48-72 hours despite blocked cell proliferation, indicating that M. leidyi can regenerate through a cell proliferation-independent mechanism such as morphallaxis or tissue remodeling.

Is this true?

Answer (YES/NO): NO